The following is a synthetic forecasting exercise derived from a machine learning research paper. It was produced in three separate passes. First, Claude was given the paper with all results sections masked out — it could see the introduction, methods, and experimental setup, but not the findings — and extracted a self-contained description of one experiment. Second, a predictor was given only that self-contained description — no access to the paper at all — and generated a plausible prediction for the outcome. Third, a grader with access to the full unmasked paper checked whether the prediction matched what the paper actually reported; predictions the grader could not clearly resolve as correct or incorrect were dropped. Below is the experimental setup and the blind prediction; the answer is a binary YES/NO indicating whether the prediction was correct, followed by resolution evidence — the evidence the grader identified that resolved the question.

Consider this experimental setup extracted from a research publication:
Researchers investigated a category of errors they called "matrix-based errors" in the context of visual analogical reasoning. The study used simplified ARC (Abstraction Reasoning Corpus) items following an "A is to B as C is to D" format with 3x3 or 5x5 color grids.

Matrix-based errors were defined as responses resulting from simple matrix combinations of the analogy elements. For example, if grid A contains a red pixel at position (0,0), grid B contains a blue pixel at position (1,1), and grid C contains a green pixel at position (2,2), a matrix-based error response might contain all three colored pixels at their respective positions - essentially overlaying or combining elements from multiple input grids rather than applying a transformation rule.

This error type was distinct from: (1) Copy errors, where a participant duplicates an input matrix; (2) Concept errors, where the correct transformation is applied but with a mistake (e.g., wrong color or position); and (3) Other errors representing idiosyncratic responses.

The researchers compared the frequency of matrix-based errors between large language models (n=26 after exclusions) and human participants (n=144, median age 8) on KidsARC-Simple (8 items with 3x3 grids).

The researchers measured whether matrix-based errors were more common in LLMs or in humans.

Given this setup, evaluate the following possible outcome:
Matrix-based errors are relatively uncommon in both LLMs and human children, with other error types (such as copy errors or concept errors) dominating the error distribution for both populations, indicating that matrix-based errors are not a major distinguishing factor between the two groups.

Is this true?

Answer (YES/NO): NO